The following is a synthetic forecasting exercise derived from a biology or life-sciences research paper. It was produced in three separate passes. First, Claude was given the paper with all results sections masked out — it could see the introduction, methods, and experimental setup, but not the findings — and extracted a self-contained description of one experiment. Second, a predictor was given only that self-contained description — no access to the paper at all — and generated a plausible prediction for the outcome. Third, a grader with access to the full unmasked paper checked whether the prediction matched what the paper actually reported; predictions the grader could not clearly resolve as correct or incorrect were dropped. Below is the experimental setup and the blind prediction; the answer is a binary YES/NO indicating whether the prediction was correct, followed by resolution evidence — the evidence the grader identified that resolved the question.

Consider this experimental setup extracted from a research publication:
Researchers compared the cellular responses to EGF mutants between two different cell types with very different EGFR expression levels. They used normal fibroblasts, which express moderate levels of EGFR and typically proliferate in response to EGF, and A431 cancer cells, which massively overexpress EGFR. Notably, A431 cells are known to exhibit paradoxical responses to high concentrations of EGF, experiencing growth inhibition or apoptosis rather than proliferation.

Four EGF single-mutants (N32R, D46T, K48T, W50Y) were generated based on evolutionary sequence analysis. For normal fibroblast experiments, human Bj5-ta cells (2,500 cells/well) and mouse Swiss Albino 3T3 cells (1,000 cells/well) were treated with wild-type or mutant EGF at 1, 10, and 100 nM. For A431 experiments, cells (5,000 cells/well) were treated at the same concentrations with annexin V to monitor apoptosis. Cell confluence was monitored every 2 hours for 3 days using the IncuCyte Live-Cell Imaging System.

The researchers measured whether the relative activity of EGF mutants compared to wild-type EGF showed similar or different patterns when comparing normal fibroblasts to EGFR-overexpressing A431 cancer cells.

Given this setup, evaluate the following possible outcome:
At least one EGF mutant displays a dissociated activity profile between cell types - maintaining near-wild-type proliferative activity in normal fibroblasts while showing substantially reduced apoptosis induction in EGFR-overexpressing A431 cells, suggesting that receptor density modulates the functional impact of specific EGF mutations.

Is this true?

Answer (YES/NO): NO